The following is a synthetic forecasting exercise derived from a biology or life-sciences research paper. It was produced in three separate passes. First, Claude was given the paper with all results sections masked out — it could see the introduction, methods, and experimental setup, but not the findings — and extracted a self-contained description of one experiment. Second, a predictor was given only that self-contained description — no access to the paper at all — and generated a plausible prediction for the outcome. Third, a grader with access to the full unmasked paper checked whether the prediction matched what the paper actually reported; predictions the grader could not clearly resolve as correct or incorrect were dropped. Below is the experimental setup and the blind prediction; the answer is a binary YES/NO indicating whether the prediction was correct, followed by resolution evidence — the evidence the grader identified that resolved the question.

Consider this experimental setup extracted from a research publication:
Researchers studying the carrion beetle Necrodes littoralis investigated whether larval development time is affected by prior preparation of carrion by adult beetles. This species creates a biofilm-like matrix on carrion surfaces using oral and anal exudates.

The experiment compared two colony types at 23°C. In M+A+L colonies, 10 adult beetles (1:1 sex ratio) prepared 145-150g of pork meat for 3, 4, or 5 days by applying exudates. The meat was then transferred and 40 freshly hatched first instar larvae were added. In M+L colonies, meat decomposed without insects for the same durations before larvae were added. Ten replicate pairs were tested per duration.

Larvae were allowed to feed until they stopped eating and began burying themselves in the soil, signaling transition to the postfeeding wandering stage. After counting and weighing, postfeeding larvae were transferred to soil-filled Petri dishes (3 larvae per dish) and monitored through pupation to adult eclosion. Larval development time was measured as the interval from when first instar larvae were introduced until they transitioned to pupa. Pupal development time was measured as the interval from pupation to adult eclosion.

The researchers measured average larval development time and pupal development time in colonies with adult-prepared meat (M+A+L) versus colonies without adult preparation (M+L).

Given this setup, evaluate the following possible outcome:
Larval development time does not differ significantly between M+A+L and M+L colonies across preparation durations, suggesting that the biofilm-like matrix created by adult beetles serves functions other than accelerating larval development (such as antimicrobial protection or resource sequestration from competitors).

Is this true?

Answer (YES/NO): NO